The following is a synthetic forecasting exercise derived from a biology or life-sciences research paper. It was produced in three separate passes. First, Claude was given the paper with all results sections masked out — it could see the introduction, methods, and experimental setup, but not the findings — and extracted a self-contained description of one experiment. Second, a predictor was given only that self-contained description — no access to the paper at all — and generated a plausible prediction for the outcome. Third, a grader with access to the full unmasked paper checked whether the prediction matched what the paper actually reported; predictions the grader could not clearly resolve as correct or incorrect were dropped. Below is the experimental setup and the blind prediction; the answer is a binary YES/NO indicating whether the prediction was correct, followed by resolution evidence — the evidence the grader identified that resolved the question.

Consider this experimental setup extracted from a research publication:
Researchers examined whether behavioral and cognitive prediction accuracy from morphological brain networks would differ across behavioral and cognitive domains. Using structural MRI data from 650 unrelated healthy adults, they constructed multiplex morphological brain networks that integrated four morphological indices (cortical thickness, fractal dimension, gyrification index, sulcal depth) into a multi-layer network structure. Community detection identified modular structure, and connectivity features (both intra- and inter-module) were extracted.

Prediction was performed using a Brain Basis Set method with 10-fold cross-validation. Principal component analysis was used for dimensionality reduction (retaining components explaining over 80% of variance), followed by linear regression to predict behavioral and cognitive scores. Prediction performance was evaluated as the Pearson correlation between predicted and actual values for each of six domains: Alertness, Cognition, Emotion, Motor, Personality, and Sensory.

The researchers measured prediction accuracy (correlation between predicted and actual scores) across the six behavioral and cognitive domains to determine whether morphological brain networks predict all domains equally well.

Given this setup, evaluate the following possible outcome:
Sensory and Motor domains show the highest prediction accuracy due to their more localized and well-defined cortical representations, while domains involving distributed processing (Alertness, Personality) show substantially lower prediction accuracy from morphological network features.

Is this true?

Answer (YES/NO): NO